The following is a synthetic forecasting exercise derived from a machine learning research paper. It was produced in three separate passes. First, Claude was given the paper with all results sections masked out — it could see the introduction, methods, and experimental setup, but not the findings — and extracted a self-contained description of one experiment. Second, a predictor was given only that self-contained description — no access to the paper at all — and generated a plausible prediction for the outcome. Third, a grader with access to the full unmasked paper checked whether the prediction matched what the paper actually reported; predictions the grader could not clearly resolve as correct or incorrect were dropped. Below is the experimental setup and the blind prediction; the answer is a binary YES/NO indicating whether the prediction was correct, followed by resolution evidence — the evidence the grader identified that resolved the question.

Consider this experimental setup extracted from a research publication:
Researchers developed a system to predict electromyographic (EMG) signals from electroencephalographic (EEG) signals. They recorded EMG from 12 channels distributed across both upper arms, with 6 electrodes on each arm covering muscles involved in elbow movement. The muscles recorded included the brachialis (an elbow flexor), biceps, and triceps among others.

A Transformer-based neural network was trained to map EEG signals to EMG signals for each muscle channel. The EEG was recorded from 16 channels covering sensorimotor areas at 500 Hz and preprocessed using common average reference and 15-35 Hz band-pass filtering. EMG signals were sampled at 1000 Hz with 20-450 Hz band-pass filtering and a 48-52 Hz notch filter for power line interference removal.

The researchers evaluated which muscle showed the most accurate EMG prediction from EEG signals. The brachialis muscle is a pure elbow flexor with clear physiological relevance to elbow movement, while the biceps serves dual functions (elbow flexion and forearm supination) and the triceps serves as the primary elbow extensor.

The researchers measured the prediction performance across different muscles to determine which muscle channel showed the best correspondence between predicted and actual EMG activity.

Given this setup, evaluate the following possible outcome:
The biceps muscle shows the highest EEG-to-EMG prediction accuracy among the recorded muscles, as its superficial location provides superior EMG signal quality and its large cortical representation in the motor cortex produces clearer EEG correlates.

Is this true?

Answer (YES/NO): NO